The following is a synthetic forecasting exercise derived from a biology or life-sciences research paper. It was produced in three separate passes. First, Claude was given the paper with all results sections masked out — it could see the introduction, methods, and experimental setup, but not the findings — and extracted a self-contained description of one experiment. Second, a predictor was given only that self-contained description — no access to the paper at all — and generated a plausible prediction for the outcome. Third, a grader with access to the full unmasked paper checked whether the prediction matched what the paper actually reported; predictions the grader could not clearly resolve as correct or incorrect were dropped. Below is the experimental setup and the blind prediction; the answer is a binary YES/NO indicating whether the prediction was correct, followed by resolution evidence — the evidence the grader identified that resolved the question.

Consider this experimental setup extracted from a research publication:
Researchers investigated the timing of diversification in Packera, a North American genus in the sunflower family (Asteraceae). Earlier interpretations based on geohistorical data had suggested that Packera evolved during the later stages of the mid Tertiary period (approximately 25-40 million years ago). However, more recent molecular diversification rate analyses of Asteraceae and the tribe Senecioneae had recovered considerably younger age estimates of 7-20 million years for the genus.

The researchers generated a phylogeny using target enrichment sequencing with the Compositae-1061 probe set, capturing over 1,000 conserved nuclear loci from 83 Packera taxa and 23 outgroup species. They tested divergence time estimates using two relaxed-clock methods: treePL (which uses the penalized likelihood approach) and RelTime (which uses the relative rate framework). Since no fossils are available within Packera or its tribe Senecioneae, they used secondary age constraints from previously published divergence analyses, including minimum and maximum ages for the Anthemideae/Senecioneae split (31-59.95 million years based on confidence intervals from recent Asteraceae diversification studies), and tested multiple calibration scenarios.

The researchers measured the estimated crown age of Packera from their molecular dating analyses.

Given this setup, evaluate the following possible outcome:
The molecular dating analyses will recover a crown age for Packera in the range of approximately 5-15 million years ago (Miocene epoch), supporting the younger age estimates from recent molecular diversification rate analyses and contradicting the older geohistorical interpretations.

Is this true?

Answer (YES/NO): NO